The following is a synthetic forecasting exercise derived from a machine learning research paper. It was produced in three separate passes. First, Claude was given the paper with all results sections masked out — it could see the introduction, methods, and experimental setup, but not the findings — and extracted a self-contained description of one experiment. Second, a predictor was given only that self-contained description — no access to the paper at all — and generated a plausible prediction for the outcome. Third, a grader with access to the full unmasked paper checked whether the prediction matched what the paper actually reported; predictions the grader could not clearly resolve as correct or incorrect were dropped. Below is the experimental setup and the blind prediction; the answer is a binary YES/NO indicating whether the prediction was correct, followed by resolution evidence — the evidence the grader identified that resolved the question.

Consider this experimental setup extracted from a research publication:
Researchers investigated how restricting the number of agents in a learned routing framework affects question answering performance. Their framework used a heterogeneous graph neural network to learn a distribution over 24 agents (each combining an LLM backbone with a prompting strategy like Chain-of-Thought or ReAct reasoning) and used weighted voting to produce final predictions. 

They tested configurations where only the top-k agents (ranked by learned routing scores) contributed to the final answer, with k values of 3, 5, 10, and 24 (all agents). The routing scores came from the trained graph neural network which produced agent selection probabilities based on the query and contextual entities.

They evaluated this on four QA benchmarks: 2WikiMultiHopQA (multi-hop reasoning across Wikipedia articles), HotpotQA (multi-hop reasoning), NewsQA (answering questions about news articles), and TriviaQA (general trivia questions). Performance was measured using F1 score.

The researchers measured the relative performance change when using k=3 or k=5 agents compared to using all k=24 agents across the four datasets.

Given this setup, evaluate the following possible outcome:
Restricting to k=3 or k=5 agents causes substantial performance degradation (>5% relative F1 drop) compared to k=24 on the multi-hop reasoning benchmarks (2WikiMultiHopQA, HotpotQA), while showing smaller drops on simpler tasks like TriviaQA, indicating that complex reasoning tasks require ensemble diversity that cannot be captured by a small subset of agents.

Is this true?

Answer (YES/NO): NO